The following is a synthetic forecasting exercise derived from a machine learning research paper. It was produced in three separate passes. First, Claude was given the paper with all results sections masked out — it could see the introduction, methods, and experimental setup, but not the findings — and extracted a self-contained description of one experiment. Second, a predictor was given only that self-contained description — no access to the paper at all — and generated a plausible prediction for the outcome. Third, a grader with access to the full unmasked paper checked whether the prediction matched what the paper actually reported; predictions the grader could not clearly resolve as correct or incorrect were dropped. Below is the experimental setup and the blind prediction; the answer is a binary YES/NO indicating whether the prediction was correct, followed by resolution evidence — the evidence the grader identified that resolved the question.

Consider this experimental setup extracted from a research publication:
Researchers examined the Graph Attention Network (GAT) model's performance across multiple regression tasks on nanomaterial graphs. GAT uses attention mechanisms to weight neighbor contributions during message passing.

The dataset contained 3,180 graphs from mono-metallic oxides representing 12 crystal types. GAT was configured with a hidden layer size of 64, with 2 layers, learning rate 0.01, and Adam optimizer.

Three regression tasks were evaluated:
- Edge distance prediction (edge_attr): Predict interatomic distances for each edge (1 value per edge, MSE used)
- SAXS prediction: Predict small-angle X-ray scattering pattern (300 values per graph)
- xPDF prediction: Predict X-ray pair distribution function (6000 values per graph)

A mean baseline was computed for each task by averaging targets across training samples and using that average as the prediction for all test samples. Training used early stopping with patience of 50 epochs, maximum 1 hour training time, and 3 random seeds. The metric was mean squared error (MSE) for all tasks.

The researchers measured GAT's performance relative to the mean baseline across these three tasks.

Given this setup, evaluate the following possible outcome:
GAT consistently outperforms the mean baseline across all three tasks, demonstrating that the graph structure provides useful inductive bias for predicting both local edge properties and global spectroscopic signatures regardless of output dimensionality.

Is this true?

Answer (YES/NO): NO